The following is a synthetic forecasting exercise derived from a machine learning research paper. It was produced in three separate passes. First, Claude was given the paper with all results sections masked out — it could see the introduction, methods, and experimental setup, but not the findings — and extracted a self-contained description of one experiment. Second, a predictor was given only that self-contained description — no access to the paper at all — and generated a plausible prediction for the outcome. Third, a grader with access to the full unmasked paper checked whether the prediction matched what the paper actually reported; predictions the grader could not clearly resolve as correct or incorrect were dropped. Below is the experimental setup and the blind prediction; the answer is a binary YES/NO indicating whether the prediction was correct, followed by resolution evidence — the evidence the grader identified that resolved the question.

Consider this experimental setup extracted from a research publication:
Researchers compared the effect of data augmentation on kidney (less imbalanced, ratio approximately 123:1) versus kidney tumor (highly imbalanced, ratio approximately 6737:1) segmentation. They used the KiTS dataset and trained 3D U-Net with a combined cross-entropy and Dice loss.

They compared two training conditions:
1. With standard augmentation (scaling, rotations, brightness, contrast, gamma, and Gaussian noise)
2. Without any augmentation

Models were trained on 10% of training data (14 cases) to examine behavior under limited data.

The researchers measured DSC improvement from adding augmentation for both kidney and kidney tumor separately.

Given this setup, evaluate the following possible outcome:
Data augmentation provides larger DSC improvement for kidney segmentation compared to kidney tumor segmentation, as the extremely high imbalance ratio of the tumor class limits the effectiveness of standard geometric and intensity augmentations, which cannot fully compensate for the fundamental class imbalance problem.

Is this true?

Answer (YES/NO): NO